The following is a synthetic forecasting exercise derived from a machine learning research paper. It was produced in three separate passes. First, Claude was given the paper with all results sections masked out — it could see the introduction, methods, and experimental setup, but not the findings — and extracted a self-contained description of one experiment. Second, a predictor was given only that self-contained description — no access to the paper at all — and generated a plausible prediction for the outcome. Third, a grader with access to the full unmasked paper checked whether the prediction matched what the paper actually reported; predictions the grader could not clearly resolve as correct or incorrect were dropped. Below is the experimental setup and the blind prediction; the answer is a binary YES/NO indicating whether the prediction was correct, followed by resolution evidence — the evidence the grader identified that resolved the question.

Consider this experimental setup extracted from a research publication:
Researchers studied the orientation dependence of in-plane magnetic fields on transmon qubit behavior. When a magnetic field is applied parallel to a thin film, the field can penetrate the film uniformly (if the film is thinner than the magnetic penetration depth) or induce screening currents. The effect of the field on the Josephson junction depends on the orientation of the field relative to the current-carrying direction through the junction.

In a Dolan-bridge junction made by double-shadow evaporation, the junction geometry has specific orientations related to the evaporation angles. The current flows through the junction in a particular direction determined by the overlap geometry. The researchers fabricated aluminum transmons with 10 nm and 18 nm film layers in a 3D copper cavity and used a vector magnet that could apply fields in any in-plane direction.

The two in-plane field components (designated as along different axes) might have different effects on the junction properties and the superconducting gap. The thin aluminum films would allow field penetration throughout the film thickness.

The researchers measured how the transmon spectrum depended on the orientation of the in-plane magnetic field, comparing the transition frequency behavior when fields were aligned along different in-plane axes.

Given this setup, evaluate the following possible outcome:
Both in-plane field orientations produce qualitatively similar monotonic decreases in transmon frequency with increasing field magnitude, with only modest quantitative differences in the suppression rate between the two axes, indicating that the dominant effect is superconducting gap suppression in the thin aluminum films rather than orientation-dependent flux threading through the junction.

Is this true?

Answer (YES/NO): NO